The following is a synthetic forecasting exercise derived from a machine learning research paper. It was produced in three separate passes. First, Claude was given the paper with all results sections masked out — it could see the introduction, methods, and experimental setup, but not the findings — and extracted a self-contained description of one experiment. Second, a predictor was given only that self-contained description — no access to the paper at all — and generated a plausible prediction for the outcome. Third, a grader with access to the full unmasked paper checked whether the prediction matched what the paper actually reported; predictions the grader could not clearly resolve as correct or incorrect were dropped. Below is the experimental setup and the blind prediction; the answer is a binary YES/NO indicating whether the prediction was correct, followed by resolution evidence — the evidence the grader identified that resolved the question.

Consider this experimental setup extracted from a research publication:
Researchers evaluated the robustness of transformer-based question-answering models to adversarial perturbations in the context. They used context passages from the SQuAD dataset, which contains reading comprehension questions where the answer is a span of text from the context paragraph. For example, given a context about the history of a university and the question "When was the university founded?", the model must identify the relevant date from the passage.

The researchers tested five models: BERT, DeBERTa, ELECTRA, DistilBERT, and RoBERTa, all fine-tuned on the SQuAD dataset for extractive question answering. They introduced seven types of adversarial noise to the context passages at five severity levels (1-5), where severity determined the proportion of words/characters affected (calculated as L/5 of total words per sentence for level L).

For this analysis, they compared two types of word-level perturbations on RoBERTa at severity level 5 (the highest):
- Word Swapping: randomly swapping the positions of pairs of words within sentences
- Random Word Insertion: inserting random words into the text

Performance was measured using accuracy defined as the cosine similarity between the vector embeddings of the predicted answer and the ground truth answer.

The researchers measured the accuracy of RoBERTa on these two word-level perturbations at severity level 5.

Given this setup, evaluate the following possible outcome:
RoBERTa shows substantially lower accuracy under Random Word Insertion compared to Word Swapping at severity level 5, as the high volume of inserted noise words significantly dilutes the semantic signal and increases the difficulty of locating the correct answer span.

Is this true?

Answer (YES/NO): YES